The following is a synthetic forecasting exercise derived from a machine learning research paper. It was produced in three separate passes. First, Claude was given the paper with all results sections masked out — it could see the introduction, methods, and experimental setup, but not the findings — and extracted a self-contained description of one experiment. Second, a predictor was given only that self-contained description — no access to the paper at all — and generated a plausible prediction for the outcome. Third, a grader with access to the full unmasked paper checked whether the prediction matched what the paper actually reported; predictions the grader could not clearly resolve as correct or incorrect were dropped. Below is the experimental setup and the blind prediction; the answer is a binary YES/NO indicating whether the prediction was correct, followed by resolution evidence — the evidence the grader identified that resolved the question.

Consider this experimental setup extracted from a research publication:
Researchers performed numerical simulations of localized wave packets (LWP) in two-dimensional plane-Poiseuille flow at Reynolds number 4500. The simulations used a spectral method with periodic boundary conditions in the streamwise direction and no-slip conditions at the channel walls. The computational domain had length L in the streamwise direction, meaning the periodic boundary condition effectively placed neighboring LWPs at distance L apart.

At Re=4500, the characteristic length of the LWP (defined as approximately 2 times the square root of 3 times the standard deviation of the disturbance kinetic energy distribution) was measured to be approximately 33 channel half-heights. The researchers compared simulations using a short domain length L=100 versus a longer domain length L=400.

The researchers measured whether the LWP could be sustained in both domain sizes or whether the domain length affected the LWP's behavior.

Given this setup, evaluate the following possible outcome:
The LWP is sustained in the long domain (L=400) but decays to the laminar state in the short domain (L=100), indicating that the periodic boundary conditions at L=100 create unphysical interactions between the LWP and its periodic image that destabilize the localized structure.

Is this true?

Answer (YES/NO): YES